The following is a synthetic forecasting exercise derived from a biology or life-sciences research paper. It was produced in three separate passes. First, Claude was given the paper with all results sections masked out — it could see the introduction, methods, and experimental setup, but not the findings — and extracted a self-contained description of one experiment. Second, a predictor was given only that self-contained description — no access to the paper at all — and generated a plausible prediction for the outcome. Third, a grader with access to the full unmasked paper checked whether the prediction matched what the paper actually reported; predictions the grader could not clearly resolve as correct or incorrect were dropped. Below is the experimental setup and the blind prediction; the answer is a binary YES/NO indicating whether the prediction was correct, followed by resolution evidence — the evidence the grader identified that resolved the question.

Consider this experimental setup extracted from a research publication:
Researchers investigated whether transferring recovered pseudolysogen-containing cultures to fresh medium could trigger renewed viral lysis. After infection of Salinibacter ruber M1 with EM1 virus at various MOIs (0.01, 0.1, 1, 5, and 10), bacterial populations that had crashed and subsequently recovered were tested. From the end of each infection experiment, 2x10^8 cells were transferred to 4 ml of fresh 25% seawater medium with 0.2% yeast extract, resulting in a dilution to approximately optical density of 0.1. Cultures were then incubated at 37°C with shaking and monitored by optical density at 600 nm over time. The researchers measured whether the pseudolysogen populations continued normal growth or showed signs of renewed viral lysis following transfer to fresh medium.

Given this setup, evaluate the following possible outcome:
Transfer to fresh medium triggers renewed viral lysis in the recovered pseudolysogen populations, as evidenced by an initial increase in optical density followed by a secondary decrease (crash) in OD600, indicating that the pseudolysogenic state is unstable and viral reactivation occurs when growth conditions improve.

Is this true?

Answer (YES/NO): NO